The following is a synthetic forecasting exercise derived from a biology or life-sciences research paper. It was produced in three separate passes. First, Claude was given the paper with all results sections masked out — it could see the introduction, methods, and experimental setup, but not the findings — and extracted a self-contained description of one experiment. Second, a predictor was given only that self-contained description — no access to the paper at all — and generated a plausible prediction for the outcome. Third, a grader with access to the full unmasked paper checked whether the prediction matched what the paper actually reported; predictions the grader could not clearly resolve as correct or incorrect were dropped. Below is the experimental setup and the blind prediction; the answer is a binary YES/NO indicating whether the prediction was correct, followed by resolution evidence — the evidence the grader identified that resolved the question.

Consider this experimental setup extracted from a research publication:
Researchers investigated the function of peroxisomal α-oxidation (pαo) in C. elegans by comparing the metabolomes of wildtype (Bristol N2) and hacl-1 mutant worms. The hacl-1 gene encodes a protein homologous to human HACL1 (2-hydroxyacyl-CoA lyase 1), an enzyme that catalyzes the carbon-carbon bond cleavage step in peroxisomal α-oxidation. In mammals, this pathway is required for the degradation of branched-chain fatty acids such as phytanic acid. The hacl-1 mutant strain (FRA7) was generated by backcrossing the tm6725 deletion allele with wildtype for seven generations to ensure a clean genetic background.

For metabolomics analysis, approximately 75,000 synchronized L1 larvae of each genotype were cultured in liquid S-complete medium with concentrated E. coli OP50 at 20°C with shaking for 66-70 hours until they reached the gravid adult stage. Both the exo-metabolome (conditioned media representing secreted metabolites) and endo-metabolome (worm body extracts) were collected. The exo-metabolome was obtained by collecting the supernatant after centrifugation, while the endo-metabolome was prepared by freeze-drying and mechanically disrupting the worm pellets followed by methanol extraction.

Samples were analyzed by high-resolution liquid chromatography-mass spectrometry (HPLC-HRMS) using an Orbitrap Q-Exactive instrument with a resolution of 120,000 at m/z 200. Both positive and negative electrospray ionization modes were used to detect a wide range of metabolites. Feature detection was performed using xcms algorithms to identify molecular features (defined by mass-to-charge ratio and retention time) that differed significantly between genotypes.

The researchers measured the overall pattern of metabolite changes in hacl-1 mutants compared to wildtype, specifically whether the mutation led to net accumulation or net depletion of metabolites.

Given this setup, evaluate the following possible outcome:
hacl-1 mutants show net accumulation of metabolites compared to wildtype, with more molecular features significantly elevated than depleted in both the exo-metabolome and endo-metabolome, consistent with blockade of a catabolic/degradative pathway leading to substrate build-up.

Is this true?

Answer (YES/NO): YES